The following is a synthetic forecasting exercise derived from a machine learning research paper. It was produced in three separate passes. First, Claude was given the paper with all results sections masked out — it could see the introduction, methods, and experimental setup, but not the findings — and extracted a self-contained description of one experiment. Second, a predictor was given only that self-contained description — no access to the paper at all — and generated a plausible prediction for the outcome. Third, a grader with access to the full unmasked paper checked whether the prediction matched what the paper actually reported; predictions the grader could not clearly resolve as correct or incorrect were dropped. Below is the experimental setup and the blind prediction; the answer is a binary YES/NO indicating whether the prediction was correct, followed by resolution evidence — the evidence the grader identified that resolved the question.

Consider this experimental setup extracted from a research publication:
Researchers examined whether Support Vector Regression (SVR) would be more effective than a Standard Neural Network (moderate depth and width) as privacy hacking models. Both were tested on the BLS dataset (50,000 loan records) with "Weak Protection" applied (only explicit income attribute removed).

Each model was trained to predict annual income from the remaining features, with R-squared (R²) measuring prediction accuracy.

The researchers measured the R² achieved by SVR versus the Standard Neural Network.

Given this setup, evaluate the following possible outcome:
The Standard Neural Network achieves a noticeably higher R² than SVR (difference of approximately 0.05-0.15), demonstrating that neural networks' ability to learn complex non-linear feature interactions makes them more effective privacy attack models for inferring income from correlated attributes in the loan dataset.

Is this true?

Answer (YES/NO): NO